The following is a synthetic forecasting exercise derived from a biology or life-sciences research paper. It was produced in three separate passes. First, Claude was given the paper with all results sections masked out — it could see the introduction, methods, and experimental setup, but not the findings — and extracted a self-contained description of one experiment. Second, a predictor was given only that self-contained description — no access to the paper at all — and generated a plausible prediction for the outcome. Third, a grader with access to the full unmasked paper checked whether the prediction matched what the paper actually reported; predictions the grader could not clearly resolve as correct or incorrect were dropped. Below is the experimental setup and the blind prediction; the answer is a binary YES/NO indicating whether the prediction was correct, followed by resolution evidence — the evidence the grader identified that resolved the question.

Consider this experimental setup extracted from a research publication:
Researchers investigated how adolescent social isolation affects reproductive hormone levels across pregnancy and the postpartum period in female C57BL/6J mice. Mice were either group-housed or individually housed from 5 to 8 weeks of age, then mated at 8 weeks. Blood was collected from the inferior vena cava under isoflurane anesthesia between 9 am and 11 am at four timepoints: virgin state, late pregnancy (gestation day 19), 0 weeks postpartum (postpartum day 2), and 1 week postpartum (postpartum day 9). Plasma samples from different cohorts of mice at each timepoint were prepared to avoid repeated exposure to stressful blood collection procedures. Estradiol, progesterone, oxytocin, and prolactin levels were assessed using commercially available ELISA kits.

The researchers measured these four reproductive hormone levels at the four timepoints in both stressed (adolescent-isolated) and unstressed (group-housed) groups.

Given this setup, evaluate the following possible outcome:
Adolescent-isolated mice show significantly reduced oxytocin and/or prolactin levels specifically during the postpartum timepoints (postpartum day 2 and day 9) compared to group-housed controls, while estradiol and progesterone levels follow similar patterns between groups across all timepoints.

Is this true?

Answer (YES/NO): NO